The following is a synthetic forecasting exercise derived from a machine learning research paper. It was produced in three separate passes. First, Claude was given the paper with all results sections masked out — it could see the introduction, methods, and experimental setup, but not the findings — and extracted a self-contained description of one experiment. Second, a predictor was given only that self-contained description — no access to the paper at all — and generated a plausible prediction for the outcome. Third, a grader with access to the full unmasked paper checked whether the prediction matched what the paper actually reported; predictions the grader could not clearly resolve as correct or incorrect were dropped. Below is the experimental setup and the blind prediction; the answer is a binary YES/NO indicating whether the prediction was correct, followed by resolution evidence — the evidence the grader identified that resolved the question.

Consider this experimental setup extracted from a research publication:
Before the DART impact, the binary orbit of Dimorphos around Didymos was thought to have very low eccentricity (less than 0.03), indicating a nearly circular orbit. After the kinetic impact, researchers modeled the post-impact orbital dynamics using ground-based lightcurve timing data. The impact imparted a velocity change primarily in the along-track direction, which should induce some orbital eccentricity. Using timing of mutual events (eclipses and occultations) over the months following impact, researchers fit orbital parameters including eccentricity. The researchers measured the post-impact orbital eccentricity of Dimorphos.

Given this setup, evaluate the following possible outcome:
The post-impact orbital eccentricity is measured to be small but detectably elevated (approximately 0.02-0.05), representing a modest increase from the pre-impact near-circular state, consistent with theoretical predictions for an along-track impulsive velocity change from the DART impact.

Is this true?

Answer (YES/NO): YES